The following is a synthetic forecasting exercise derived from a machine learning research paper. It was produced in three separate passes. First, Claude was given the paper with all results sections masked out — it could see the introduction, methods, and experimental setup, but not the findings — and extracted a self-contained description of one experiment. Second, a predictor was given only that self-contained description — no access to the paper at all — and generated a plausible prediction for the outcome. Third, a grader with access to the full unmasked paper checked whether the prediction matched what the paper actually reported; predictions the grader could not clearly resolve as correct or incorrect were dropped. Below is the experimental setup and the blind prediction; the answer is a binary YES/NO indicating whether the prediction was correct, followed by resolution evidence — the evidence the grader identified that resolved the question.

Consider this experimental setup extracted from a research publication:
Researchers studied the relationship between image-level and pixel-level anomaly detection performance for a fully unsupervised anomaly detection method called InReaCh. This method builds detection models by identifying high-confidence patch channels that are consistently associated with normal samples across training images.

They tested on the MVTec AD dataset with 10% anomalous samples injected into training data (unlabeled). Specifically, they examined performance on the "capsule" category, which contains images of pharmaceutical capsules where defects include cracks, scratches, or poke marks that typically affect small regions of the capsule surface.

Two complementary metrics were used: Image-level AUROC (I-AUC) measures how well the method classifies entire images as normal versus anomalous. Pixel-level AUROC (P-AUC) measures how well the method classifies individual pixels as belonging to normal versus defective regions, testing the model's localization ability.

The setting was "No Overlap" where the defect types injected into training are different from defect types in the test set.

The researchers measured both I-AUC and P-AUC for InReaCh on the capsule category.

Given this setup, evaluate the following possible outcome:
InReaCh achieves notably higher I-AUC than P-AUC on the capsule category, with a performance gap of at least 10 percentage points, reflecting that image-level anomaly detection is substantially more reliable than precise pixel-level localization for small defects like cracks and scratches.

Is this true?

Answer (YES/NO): NO